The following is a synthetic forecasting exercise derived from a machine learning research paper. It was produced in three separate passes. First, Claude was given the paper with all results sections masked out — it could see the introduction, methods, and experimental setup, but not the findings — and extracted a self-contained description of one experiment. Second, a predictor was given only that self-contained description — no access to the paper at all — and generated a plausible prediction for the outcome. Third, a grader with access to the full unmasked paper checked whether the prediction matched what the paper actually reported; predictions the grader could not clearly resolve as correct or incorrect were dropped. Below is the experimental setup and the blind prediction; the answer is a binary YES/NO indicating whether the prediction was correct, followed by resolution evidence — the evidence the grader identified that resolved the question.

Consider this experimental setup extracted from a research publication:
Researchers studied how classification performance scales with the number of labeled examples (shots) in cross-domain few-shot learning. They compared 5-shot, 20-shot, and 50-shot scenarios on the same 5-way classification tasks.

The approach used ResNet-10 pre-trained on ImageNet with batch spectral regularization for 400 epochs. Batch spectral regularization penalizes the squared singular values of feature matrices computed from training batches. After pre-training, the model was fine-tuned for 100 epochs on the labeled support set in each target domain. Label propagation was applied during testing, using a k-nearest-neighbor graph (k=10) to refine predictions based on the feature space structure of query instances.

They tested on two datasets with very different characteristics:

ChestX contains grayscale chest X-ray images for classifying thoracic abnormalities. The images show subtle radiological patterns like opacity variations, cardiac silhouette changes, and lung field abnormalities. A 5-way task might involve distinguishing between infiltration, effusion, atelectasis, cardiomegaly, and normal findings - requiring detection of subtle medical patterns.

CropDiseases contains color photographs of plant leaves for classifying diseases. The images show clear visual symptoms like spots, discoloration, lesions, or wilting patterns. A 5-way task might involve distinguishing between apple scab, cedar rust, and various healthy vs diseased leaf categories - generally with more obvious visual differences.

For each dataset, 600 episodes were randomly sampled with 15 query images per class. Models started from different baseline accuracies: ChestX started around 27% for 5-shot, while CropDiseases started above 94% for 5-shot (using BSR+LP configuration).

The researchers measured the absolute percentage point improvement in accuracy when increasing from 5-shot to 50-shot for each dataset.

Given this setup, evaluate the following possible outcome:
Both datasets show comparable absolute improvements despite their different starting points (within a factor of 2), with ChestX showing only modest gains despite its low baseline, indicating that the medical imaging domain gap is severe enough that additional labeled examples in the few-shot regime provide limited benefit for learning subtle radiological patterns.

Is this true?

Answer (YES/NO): NO